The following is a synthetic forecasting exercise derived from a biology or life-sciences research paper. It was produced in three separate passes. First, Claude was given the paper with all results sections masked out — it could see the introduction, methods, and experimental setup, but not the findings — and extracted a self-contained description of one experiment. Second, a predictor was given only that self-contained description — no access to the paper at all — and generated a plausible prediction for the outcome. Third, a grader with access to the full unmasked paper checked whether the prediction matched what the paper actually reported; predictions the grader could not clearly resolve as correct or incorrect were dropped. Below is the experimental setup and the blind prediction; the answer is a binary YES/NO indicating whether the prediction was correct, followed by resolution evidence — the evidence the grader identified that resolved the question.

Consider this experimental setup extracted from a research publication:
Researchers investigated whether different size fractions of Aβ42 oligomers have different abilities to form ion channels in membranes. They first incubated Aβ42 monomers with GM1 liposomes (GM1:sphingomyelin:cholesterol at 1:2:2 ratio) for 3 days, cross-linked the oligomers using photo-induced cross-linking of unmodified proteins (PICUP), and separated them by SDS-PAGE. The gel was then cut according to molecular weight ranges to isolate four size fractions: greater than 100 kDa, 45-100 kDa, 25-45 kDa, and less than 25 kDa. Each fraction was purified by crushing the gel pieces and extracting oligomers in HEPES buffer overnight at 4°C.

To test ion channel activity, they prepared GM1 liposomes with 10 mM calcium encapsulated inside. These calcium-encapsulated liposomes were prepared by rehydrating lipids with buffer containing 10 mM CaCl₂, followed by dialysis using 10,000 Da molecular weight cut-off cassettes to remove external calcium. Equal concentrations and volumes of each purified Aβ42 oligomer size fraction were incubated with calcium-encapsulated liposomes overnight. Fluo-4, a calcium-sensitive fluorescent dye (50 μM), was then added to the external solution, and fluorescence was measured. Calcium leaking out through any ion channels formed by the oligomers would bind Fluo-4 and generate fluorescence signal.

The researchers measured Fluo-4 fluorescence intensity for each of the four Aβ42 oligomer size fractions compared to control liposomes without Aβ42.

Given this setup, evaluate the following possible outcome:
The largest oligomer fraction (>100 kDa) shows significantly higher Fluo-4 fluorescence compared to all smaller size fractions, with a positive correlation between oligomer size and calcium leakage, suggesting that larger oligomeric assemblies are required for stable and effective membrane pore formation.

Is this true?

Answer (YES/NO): NO